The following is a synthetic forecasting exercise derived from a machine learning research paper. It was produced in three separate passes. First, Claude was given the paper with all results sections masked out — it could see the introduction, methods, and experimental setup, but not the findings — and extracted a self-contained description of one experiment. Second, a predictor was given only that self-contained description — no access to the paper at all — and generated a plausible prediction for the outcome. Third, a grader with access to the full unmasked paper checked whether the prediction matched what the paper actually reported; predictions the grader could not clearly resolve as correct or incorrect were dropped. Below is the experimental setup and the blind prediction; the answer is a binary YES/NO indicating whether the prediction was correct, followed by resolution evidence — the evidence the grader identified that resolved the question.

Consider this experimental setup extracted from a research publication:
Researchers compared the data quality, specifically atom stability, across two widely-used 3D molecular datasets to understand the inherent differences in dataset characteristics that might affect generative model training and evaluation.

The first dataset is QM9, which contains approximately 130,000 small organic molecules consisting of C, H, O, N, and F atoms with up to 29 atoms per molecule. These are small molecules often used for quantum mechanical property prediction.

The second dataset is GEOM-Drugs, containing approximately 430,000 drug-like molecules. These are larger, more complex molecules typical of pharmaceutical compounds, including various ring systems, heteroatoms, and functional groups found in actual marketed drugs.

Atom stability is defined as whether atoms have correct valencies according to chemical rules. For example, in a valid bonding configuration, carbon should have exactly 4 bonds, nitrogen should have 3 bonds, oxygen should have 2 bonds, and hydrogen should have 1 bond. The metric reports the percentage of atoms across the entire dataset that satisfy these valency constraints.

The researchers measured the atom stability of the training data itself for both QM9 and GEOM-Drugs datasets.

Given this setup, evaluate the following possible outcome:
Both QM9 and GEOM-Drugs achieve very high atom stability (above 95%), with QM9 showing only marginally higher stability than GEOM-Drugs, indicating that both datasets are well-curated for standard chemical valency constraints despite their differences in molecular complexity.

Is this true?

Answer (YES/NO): NO